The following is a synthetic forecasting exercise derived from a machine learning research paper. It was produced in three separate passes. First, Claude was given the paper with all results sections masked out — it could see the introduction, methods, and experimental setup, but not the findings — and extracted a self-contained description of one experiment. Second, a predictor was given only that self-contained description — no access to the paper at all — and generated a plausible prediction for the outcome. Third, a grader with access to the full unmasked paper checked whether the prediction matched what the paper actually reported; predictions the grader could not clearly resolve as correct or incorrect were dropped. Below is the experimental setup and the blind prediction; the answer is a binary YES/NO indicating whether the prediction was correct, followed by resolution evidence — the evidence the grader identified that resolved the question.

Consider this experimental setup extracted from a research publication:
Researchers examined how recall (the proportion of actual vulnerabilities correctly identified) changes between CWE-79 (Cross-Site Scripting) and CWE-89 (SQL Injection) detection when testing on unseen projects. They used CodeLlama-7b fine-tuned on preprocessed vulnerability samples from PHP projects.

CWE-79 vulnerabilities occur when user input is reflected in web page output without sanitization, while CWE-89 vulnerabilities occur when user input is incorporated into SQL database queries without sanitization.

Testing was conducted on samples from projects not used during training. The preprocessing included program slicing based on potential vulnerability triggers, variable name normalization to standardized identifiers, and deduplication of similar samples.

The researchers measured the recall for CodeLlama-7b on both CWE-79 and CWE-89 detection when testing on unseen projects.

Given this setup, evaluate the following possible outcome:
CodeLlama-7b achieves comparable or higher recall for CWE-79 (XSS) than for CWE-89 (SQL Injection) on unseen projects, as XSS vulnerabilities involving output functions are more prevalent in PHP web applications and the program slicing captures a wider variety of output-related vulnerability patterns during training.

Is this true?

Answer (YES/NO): NO